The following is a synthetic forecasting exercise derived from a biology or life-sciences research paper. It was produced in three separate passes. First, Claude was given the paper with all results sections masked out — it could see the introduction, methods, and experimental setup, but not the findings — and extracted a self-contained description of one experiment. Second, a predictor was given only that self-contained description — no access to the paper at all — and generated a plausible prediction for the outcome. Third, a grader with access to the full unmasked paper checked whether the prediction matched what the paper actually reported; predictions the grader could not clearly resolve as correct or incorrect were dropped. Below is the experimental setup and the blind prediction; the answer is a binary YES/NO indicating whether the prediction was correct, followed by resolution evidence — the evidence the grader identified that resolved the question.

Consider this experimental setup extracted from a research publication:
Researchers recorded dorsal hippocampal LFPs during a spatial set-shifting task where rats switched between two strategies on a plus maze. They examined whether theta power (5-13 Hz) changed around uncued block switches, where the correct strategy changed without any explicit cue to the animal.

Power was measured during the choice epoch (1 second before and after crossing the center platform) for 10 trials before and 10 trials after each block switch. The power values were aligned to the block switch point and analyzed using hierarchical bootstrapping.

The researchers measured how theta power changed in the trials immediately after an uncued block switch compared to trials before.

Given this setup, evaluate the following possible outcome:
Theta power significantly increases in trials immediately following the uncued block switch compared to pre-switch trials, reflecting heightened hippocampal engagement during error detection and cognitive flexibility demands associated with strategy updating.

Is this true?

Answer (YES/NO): NO